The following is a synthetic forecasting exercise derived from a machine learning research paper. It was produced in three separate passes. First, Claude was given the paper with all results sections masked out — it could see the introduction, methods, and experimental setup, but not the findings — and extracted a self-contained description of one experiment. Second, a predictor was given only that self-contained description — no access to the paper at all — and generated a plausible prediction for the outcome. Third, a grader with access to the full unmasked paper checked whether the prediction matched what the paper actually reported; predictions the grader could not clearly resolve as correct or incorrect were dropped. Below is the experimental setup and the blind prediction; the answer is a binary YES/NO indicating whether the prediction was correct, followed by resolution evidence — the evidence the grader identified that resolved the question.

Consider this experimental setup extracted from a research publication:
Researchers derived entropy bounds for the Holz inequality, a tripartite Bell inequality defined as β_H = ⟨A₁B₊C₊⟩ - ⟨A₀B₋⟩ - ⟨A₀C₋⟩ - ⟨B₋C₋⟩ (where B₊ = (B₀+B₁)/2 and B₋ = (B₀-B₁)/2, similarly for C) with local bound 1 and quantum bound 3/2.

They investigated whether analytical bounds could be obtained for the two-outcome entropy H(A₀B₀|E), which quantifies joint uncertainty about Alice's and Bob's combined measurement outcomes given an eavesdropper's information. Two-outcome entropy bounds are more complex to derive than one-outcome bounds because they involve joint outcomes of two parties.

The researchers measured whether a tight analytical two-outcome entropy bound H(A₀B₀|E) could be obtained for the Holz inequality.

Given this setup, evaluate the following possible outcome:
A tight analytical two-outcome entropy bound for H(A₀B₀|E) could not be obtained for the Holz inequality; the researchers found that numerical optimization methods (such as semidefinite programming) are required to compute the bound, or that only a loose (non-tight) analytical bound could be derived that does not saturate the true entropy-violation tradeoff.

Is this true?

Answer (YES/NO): NO